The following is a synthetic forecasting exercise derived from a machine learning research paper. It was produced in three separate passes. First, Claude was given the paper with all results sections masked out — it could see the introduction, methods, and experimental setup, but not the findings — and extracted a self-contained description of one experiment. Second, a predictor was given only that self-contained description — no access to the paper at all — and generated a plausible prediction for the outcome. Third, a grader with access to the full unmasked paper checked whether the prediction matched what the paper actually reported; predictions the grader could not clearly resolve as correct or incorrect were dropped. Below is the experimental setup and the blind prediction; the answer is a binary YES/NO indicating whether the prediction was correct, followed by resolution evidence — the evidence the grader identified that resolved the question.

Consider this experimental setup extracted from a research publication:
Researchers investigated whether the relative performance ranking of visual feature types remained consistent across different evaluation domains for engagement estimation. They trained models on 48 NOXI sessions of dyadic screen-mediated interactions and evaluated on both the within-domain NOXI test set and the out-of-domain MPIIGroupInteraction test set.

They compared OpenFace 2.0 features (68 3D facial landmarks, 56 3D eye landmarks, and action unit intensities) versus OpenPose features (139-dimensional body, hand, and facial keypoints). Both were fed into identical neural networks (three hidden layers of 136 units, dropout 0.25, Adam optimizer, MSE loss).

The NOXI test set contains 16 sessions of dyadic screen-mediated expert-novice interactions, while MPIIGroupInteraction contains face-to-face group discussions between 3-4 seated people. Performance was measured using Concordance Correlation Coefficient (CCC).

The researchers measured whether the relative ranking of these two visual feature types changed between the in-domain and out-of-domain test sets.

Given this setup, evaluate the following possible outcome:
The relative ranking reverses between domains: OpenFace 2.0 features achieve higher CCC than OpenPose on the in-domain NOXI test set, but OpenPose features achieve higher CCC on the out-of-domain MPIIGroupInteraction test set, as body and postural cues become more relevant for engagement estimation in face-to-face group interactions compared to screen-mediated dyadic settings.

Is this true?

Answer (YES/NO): NO